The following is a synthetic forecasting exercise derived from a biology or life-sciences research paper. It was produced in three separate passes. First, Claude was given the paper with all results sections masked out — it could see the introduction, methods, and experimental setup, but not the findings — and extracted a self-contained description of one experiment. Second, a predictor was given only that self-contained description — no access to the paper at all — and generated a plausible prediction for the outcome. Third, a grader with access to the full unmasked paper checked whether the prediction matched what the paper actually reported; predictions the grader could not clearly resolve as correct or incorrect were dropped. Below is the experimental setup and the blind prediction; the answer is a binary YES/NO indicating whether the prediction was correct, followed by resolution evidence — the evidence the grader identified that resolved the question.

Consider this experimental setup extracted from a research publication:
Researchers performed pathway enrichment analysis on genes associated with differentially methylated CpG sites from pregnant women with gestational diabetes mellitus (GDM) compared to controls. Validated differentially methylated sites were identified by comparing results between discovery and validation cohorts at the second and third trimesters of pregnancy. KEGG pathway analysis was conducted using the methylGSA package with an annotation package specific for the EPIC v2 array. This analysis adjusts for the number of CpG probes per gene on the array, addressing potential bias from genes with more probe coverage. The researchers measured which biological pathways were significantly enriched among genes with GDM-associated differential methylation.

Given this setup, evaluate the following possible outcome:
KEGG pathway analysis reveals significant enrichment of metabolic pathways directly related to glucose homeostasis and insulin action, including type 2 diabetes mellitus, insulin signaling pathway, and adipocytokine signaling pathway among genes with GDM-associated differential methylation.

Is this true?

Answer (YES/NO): NO